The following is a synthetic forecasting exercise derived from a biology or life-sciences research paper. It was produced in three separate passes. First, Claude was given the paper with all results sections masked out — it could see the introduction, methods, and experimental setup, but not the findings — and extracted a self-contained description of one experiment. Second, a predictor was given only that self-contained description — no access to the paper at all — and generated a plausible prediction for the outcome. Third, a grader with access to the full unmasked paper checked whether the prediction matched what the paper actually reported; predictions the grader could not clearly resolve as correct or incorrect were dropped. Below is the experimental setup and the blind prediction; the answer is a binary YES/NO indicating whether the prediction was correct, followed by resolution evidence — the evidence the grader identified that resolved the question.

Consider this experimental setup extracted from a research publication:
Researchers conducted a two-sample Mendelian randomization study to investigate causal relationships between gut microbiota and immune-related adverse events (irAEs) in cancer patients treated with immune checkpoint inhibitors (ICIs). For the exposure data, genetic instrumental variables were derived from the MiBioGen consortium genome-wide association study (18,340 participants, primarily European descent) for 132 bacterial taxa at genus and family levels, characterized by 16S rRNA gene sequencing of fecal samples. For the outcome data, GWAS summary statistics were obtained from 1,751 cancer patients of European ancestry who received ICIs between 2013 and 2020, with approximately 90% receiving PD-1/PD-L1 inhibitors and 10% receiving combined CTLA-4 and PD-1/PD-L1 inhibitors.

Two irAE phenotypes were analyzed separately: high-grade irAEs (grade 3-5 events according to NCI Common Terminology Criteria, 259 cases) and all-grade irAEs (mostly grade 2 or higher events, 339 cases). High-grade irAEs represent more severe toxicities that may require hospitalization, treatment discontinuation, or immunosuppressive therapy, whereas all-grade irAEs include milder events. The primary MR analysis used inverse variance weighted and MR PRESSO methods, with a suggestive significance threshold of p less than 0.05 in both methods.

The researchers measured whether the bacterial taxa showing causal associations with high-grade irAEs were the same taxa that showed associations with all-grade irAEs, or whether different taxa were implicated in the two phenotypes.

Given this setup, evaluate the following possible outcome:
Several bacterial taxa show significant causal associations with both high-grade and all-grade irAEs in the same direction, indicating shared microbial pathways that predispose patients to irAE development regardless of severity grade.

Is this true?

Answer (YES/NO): NO